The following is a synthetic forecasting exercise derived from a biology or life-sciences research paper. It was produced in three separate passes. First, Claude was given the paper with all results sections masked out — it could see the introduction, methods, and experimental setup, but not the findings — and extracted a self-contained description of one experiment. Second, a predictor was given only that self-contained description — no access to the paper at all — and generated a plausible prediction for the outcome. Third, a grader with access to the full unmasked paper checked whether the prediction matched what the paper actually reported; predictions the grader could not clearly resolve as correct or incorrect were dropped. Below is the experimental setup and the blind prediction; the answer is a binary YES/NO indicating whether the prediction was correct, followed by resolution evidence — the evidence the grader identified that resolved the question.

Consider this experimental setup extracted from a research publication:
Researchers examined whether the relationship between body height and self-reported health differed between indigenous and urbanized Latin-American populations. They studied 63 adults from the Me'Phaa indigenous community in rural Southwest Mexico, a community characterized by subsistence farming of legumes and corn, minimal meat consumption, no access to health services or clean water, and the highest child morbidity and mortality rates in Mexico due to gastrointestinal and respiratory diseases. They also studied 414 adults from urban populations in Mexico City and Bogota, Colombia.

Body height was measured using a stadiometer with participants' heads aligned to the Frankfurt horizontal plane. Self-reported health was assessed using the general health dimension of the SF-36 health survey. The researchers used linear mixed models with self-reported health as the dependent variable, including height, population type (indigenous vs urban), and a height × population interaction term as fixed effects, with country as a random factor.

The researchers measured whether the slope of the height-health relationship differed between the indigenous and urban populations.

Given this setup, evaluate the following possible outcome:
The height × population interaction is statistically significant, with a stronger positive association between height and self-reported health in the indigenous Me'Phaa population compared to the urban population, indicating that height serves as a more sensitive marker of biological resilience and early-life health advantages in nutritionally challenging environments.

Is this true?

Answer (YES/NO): NO